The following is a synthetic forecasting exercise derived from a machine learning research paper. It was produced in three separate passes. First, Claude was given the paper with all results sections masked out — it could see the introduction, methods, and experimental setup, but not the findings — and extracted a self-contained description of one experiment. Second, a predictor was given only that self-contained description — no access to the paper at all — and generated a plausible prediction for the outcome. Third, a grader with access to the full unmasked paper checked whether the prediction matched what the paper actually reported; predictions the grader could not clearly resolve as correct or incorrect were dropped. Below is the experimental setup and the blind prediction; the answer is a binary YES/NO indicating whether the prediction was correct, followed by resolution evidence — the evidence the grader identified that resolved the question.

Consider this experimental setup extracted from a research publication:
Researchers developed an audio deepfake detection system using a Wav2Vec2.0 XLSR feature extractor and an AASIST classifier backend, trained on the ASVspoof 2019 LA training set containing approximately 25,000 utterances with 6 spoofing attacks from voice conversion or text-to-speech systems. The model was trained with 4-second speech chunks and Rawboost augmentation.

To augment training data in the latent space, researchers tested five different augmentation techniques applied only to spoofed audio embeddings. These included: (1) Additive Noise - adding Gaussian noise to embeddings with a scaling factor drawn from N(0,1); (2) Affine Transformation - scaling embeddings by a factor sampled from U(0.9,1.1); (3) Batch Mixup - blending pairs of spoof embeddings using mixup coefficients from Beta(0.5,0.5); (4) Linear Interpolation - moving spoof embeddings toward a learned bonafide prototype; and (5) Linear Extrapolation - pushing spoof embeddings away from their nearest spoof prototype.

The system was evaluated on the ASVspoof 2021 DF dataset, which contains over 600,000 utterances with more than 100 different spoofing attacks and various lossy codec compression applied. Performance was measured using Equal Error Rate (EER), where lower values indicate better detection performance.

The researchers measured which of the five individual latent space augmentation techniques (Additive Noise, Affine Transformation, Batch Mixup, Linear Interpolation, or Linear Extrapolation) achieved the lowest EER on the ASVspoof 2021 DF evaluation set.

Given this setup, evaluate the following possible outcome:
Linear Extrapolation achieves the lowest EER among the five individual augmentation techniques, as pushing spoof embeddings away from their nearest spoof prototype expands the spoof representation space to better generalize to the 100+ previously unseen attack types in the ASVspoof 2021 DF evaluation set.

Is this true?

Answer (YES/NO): YES